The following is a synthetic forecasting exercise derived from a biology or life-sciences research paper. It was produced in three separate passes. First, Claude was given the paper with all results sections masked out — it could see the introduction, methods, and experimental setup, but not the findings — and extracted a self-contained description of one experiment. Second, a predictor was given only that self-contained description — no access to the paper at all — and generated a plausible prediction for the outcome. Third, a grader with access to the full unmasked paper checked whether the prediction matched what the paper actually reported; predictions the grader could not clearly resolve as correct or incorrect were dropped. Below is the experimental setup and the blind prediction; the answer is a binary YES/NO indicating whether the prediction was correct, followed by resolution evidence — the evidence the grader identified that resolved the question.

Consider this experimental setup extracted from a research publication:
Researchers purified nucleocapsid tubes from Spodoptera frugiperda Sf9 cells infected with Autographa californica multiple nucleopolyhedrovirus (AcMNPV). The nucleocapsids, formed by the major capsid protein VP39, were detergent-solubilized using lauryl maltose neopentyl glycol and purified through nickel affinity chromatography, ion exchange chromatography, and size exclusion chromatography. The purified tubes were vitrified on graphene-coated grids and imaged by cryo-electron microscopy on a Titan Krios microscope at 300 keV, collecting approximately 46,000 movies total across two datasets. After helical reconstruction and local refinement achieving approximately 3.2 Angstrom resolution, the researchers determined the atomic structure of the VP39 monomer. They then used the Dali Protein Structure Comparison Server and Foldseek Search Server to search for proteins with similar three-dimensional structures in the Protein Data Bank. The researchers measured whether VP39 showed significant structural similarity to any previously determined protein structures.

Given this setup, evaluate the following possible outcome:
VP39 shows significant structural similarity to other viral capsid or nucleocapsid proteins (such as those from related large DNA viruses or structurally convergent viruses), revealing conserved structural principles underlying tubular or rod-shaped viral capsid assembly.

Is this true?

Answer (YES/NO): NO